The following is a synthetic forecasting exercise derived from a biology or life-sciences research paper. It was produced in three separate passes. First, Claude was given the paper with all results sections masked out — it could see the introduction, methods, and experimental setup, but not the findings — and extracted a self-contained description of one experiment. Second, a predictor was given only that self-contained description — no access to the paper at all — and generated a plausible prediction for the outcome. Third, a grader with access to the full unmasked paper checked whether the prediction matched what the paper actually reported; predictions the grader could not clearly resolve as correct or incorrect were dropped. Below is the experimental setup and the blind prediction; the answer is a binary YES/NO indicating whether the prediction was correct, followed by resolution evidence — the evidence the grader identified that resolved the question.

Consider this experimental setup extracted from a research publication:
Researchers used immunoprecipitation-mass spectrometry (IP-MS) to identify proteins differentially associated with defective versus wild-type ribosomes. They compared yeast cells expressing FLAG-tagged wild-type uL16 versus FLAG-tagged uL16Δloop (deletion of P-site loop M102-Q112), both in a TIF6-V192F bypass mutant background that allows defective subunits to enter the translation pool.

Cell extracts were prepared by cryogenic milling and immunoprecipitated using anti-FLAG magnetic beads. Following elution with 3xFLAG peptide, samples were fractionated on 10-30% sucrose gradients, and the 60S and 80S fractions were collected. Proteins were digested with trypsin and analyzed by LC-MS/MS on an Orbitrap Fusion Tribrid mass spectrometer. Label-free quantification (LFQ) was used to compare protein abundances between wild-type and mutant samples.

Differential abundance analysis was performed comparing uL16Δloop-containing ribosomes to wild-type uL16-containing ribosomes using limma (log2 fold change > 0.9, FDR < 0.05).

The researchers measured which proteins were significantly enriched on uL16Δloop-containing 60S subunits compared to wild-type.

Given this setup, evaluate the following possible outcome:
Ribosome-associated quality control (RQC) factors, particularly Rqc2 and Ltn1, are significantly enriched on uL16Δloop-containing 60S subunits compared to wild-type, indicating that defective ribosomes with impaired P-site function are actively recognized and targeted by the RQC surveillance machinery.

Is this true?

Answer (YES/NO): NO